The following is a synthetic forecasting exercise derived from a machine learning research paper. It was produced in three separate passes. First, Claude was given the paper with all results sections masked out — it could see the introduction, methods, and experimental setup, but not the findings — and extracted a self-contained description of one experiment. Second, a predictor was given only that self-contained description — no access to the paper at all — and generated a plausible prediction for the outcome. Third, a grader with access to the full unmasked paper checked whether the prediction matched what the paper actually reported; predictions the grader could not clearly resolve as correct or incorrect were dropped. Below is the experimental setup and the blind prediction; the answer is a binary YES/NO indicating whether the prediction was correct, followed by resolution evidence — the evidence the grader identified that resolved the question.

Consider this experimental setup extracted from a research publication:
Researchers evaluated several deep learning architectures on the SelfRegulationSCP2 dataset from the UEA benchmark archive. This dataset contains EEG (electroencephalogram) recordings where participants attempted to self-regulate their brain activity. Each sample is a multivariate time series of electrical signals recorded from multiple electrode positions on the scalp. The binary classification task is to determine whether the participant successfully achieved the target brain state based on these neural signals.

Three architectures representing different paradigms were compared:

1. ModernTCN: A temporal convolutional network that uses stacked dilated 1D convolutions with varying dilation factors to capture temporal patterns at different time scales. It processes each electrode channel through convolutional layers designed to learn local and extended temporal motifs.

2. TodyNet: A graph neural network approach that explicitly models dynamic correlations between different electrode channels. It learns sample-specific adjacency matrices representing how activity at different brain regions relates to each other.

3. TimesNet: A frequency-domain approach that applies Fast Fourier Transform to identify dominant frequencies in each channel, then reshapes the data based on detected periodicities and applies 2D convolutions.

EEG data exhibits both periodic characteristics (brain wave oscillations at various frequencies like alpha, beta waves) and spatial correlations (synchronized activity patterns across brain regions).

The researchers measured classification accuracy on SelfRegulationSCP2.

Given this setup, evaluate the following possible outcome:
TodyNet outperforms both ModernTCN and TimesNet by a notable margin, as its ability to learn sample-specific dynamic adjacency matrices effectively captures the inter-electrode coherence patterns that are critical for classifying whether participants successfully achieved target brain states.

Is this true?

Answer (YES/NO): NO